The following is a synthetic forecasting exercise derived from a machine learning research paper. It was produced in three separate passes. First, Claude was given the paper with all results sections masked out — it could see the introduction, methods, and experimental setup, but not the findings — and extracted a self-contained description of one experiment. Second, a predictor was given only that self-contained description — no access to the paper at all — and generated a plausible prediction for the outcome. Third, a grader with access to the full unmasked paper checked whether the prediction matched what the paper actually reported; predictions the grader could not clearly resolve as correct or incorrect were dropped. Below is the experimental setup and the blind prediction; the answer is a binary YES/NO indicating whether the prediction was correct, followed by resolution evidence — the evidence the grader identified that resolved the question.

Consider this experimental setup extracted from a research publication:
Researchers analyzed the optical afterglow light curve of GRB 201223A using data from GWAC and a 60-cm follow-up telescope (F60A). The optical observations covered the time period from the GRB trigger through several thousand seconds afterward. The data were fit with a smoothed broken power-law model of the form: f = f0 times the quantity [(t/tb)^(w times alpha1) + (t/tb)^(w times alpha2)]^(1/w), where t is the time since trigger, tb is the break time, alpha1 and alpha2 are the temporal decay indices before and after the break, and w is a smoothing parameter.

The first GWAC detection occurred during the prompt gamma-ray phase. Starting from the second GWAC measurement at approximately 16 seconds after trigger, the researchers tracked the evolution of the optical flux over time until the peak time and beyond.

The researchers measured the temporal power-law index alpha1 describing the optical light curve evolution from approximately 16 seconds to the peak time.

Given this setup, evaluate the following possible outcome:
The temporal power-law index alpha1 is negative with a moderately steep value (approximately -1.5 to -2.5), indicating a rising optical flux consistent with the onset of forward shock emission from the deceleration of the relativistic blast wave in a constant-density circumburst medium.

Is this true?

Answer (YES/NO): NO